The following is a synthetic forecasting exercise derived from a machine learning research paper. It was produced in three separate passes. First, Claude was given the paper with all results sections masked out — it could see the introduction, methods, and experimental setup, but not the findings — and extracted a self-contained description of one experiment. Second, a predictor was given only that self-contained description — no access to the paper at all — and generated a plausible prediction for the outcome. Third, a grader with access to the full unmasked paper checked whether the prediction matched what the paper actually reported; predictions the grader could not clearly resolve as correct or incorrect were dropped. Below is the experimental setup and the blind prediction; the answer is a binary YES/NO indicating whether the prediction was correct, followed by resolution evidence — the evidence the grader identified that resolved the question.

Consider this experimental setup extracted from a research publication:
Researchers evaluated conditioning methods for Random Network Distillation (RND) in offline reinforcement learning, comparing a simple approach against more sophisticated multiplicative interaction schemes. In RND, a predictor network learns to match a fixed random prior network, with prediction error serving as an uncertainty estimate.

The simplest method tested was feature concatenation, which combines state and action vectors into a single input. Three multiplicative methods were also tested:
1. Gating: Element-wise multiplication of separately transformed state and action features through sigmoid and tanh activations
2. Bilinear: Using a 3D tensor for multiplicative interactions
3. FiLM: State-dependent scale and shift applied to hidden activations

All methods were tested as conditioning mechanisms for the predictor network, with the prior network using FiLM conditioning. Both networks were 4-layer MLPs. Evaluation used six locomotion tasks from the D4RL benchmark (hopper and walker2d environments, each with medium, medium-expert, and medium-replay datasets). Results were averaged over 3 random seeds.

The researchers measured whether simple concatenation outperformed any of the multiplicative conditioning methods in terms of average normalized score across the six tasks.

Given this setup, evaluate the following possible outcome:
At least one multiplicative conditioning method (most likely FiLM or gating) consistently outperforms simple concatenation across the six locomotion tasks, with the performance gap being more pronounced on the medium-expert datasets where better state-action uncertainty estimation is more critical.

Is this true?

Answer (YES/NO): NO